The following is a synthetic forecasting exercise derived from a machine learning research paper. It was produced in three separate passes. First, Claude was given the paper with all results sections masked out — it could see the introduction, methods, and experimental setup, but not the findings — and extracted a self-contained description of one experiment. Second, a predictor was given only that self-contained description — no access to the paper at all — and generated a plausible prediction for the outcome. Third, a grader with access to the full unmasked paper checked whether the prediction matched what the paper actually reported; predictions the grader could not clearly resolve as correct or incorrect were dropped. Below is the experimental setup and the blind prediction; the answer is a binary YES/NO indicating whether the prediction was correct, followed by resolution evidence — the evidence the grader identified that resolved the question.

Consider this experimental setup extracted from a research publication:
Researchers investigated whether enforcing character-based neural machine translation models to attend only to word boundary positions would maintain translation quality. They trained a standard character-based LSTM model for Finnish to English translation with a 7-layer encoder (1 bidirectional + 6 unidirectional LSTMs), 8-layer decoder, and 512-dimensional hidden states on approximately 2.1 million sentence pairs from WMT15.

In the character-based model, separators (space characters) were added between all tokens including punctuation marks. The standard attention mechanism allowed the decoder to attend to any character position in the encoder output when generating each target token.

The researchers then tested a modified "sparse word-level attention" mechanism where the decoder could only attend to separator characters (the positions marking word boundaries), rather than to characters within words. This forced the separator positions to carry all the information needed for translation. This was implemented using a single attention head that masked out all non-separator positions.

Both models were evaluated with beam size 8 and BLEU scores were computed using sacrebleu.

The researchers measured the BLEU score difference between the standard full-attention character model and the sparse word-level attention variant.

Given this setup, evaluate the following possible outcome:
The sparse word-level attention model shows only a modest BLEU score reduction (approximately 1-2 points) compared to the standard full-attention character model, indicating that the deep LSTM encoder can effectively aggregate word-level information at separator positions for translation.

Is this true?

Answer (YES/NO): YES